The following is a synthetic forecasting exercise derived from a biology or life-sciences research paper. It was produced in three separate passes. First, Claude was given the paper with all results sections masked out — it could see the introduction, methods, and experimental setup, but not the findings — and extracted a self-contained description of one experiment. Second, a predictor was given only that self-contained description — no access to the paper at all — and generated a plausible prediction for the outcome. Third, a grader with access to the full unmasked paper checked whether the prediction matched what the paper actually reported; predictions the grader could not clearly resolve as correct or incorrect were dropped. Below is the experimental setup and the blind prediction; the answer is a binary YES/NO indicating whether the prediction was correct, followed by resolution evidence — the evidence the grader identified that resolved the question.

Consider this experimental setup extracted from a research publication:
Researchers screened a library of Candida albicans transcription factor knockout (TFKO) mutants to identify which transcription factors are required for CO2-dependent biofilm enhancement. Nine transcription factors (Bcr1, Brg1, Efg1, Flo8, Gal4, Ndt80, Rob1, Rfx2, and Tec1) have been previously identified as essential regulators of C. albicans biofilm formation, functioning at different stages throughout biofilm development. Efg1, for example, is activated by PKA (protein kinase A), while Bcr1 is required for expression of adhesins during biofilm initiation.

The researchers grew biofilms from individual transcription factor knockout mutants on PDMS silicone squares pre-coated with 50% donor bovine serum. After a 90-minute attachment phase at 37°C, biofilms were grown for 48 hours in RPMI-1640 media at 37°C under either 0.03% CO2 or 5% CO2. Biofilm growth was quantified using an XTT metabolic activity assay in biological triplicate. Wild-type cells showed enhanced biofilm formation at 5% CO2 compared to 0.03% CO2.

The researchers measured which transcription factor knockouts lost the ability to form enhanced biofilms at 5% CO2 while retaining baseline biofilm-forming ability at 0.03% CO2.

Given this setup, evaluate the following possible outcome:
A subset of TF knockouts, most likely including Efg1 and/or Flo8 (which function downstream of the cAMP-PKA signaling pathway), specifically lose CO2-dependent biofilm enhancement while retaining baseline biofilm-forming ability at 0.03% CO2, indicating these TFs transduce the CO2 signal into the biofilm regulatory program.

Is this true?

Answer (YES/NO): NO